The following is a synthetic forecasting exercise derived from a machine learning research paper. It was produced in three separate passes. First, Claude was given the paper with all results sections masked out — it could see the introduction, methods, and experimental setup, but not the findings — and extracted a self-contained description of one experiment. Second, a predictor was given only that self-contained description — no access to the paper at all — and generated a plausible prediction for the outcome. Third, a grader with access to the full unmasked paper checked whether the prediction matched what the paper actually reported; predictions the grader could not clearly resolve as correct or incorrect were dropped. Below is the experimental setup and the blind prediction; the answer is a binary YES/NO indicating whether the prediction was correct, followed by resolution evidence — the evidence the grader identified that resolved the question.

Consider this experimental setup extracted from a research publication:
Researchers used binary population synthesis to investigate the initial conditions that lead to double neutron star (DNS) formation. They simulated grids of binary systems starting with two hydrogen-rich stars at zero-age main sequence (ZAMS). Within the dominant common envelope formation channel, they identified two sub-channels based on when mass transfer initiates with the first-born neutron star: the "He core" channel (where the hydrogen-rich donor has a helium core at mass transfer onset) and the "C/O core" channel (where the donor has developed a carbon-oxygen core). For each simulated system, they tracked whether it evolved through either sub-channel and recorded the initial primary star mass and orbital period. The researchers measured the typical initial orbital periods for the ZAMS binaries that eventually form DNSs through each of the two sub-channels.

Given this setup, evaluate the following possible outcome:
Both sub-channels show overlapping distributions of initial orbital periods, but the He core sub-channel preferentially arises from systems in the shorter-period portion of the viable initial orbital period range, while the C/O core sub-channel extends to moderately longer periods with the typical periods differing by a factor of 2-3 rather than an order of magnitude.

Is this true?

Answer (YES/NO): NO